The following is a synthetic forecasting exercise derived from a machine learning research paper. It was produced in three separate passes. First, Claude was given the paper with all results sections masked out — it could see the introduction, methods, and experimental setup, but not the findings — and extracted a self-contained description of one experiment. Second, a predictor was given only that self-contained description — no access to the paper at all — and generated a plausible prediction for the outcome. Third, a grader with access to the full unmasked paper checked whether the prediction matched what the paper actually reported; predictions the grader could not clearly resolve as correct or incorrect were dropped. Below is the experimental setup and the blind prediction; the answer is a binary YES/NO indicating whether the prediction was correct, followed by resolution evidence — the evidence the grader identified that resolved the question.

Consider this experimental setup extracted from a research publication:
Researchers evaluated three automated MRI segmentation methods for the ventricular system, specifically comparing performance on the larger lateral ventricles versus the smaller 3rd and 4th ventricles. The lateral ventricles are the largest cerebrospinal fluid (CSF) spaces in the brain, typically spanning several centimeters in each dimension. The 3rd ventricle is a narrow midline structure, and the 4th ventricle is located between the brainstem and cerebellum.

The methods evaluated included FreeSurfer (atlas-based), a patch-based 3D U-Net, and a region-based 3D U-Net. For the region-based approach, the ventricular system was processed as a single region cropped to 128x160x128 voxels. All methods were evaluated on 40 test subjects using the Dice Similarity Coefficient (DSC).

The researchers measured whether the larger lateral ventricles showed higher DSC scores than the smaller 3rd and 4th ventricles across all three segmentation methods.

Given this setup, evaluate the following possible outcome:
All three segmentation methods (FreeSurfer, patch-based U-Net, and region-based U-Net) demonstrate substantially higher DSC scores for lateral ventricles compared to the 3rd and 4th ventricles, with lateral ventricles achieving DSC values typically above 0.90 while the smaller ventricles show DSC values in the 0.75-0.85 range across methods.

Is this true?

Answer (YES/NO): NO